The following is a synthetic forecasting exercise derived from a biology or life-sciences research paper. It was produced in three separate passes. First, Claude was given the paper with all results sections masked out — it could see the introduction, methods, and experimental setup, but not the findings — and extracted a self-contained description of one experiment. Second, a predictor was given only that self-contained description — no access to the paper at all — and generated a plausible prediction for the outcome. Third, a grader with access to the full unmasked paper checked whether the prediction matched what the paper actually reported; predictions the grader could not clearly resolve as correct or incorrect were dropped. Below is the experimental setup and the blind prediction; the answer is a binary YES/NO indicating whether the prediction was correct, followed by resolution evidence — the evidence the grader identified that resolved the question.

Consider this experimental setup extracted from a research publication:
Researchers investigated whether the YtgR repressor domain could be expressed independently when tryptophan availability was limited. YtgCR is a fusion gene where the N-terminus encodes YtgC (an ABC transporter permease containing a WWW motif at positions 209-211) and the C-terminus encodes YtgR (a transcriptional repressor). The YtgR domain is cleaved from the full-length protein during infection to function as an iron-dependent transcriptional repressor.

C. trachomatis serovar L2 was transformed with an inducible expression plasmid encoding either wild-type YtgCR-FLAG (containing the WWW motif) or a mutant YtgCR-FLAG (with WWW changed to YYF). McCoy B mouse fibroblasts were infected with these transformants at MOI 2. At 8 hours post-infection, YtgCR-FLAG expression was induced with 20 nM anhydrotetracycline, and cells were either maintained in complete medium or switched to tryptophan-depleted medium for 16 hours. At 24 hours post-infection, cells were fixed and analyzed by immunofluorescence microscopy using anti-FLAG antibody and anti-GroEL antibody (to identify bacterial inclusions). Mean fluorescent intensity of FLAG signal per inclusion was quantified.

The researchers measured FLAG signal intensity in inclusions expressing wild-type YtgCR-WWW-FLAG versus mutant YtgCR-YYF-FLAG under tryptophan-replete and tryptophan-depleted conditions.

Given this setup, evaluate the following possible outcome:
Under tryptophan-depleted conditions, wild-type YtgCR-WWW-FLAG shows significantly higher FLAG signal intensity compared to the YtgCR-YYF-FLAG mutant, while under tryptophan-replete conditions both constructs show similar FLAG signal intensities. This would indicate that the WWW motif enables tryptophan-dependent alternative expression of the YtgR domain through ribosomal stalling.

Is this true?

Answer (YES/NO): NO